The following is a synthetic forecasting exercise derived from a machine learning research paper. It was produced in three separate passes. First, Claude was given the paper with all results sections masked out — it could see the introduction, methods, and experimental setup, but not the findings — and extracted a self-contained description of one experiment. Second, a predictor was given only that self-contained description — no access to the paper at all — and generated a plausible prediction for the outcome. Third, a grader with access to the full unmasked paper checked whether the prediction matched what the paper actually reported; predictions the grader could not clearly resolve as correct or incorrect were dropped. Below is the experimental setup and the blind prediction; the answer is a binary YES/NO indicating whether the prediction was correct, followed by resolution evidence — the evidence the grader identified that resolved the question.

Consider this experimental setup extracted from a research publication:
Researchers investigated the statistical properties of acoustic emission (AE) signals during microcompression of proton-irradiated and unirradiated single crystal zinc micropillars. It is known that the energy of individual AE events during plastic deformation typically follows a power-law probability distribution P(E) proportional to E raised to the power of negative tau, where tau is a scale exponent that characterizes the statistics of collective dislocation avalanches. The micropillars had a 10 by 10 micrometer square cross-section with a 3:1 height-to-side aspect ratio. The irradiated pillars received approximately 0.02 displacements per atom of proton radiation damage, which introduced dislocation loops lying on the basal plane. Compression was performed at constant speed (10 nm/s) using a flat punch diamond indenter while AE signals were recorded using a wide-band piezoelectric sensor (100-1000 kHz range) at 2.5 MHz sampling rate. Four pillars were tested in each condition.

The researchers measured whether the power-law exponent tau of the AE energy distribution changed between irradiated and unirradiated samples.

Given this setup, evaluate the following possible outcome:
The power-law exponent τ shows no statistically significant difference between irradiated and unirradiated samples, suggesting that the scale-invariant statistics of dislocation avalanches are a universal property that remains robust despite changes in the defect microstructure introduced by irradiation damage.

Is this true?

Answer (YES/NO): YES